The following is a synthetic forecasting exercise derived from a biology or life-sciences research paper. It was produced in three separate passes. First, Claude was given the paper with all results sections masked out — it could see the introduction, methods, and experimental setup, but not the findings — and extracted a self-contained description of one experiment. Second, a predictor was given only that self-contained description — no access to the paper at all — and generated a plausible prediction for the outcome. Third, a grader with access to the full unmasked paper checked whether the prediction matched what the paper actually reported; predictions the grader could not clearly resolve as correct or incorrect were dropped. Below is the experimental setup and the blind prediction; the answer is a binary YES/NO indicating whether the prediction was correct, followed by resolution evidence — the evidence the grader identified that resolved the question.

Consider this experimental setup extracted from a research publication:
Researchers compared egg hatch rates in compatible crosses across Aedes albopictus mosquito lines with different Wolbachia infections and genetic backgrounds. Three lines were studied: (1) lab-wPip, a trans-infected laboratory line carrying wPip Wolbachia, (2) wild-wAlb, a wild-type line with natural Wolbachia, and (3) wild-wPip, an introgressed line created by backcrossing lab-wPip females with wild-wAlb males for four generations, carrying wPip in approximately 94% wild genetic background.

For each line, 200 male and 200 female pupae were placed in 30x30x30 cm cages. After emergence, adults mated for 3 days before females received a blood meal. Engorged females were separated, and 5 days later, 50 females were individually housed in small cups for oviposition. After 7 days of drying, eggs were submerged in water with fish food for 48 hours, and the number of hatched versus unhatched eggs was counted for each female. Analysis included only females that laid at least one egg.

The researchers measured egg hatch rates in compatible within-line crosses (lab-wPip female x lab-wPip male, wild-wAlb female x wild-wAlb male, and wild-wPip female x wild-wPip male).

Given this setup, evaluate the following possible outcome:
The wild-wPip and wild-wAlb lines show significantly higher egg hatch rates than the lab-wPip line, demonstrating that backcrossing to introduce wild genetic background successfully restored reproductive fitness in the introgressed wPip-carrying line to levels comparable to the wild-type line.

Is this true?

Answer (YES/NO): YES